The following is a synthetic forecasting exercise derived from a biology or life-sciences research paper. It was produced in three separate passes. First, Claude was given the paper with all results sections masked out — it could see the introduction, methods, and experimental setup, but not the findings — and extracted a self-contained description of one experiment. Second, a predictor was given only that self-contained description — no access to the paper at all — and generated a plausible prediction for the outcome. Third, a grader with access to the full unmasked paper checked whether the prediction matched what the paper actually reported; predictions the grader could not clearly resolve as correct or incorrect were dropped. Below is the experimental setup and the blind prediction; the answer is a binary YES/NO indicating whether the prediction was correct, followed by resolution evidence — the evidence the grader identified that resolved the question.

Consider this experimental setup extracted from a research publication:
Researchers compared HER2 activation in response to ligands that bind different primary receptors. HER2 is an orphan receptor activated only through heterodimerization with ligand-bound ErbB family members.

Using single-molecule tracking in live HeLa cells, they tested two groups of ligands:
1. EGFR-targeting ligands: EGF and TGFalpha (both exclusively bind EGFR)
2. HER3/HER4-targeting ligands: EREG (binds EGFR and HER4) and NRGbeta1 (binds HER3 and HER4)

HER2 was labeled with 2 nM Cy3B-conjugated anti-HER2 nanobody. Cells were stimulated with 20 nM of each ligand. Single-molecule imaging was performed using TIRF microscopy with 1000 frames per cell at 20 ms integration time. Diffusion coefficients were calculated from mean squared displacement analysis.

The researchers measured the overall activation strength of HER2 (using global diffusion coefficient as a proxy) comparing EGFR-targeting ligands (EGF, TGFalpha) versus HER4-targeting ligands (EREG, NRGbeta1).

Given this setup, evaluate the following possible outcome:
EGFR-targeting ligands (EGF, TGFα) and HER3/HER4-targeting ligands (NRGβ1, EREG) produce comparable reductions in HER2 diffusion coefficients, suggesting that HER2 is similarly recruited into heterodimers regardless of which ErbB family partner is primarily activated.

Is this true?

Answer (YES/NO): NO